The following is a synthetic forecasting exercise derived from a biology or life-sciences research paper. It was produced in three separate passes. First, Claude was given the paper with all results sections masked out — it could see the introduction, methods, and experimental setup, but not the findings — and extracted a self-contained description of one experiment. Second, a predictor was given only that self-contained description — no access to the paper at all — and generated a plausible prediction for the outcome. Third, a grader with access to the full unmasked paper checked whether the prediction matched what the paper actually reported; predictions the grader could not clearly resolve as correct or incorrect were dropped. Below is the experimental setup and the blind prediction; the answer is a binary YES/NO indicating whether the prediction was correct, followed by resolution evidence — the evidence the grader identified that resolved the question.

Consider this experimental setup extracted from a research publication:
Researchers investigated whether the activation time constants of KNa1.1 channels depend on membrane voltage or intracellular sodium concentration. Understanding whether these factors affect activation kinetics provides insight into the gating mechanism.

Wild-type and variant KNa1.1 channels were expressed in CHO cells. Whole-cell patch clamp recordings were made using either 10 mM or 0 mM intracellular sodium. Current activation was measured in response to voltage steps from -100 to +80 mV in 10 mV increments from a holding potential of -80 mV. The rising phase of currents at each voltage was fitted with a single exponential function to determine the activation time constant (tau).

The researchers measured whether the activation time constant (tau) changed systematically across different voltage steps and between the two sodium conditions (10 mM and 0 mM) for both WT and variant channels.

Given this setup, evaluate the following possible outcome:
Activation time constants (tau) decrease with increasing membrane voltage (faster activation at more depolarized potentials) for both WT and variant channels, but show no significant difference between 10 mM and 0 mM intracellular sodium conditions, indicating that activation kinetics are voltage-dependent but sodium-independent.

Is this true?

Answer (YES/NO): NO